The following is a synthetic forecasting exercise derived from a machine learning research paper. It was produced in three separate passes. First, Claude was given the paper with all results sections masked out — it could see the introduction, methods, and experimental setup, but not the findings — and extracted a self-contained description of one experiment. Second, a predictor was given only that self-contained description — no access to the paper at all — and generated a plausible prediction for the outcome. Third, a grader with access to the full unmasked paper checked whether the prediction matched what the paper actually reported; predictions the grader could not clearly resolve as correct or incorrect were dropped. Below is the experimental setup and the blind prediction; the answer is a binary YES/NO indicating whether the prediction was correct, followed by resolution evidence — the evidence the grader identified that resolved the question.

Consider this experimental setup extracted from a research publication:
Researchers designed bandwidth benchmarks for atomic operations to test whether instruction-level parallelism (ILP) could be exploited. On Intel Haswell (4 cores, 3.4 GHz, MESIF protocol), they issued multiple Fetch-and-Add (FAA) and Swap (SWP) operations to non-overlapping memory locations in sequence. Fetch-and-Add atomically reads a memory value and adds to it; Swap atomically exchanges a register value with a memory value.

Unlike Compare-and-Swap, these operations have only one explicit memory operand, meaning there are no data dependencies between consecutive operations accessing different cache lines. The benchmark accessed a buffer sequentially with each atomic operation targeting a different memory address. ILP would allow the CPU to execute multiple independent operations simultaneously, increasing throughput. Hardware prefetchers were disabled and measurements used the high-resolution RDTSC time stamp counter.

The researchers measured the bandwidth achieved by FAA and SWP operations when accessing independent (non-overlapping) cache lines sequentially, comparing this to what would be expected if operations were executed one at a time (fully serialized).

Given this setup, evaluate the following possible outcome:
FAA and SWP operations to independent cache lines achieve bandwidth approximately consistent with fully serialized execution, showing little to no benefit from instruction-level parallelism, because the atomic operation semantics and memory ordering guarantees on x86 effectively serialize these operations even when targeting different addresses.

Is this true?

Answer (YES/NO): YES